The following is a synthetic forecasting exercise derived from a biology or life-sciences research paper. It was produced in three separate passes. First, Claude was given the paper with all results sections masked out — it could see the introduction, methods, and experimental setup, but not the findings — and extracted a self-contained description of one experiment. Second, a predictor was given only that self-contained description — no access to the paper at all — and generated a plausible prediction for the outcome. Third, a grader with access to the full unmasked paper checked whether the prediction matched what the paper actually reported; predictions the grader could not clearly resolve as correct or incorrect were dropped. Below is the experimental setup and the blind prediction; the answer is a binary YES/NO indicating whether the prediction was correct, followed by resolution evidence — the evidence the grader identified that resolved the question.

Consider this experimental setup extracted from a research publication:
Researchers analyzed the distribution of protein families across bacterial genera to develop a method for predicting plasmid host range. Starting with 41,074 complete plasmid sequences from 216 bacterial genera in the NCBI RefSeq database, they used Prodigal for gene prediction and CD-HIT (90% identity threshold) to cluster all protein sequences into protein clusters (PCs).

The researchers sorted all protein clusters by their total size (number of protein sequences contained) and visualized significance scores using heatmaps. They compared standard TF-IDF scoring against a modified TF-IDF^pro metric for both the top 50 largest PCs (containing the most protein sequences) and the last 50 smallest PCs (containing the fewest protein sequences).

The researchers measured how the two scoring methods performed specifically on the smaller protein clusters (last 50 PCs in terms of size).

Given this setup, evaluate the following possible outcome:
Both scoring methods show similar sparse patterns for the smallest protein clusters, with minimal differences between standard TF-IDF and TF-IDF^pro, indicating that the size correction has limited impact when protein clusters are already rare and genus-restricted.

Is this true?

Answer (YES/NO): NO